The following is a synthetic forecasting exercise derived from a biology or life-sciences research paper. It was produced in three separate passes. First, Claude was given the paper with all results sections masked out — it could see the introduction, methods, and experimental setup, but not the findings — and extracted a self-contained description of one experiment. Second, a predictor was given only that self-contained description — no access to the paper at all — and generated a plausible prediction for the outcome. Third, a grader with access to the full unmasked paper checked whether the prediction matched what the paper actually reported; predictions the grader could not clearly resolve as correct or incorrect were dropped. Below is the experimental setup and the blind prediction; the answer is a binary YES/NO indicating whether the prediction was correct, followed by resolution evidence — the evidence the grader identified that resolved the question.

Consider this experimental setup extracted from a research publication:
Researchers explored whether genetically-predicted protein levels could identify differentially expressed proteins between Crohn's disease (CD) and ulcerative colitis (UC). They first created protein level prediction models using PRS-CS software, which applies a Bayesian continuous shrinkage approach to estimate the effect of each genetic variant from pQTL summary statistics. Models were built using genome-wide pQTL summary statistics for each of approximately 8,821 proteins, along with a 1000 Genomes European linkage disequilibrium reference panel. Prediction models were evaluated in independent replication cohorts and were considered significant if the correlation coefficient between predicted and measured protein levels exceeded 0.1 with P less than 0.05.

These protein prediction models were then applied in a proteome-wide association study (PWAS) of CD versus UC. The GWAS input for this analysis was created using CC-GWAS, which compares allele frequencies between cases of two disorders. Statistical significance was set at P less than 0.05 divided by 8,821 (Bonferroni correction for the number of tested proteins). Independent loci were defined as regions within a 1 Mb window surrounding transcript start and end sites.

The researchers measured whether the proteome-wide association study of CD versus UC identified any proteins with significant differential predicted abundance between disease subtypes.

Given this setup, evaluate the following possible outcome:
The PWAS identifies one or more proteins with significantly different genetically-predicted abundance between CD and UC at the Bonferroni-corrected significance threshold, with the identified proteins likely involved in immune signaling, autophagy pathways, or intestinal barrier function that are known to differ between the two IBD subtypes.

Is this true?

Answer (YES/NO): YES